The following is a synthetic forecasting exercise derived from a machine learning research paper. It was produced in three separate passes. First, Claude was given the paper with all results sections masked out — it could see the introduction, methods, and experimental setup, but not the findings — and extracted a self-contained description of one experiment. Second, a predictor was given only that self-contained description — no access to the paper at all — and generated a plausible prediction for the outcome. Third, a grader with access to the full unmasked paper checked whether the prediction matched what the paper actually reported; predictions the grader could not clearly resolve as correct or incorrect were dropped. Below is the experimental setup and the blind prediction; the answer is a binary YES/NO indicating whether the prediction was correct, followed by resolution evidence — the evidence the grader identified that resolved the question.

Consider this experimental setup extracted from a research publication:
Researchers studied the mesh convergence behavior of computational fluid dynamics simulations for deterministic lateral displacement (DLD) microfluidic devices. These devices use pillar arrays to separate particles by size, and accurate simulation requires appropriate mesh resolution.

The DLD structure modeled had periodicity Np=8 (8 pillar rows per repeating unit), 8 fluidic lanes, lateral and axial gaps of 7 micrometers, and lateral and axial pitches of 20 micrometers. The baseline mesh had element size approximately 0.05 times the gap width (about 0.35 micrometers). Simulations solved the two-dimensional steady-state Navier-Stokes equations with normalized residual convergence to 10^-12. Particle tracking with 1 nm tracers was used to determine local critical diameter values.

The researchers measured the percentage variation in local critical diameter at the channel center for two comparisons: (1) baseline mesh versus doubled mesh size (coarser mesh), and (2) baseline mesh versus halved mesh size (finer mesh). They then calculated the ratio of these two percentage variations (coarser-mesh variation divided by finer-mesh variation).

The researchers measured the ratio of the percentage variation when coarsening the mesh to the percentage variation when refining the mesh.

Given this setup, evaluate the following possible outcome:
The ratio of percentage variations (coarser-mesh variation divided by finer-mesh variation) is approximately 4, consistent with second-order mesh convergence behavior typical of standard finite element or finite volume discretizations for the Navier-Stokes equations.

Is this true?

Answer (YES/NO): NO